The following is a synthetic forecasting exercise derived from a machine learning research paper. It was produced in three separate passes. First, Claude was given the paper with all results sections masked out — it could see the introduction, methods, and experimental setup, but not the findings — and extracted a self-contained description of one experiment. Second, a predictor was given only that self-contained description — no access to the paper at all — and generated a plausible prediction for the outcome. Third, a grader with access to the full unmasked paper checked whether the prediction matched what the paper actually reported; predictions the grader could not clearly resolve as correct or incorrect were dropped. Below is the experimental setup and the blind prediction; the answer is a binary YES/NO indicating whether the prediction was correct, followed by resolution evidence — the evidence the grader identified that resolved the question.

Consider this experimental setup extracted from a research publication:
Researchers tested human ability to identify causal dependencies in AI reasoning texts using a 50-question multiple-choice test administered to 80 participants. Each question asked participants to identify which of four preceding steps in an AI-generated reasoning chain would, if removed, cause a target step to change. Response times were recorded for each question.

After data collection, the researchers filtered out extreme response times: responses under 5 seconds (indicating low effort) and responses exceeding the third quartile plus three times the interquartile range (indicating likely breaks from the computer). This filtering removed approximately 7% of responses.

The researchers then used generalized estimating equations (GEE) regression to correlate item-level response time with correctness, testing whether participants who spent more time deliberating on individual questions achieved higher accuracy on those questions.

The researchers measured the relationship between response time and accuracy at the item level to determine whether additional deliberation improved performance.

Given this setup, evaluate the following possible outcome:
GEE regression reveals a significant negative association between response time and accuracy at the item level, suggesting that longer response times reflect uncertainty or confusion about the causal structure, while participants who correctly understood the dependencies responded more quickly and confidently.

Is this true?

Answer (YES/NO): NO